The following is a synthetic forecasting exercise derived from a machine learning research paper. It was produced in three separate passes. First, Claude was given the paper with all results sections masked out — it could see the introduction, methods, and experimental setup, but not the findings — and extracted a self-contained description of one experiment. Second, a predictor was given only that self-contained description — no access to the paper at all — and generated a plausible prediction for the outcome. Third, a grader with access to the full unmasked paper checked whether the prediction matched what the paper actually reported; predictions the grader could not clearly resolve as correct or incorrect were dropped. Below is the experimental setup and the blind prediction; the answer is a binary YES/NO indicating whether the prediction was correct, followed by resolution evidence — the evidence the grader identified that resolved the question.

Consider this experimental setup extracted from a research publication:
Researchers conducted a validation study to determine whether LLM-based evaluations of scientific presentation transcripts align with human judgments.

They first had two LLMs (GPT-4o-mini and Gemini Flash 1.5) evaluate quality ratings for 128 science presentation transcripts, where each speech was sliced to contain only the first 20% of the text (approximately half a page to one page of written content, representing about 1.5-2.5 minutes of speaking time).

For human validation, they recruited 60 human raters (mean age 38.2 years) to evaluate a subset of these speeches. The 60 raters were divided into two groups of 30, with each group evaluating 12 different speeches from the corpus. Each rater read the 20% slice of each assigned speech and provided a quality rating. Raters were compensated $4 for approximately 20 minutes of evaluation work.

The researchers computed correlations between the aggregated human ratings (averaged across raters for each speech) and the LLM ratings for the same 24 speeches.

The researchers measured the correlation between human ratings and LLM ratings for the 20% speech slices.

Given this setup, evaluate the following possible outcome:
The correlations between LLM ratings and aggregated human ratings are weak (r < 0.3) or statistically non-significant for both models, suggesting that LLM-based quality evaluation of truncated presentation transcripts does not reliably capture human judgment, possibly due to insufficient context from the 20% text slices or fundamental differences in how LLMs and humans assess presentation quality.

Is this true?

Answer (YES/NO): NO